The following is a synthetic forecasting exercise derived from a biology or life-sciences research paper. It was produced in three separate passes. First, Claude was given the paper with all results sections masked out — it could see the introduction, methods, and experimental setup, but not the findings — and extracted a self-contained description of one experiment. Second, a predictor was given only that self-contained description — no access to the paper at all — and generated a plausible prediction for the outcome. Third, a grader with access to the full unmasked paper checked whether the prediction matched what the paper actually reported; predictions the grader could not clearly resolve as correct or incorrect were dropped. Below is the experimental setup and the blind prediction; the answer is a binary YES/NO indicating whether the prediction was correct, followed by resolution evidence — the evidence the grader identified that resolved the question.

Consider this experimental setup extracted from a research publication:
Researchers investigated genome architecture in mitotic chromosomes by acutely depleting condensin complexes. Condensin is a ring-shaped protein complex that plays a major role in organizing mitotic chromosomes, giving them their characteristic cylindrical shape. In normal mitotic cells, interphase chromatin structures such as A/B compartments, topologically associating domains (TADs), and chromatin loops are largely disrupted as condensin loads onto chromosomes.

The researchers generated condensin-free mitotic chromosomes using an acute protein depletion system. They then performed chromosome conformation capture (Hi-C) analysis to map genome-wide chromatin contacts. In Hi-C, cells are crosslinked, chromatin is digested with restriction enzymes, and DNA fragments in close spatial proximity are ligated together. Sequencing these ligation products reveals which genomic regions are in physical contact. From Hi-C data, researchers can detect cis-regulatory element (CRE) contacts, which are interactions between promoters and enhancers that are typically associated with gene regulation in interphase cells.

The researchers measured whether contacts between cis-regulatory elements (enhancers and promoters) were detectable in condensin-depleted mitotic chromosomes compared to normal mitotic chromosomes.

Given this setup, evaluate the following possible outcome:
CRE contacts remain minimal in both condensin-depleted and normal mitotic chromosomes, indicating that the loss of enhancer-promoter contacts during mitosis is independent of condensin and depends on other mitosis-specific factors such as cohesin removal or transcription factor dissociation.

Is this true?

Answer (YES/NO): NO